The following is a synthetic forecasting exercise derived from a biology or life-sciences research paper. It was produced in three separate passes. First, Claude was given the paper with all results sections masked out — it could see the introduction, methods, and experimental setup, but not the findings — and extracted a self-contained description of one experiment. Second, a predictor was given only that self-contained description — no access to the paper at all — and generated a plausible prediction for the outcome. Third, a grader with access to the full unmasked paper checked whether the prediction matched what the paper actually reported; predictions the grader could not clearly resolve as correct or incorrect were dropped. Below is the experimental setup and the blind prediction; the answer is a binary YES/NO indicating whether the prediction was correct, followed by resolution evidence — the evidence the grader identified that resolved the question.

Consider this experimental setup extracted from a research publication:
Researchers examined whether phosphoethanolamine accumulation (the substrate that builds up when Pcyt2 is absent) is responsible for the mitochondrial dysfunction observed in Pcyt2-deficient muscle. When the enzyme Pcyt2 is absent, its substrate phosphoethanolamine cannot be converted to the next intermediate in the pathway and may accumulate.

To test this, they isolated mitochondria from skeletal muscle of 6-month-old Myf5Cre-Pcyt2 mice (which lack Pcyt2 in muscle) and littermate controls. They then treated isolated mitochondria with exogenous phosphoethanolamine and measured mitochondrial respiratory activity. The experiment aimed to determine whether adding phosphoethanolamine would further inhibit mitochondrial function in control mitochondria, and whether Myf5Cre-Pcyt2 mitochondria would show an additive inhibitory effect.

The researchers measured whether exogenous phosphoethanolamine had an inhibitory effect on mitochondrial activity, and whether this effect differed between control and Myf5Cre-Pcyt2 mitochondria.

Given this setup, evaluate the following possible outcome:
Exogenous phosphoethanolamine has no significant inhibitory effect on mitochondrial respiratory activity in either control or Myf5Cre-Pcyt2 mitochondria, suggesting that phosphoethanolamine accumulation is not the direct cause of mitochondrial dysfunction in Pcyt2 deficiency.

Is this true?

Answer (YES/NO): YES